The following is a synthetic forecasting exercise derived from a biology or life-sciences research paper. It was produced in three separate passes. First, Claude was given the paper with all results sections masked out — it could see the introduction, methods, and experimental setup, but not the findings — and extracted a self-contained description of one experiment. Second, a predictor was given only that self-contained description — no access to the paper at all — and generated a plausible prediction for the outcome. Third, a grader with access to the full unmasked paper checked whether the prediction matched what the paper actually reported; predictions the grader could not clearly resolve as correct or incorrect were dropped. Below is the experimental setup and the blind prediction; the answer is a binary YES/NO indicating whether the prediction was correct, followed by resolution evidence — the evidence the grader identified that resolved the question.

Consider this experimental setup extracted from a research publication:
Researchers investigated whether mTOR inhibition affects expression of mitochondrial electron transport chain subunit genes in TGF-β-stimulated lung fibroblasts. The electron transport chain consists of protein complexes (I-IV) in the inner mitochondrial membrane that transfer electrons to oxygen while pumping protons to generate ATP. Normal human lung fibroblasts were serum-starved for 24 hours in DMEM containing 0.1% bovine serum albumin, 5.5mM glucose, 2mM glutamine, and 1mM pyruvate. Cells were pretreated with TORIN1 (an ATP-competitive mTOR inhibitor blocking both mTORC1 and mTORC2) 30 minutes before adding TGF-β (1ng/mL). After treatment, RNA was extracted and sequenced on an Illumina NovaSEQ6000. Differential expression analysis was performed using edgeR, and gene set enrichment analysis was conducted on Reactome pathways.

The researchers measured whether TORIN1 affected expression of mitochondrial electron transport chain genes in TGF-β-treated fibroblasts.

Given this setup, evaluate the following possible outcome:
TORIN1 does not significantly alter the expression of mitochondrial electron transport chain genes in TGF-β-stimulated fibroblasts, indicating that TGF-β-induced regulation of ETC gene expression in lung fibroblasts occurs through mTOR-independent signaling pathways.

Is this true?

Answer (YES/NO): NO